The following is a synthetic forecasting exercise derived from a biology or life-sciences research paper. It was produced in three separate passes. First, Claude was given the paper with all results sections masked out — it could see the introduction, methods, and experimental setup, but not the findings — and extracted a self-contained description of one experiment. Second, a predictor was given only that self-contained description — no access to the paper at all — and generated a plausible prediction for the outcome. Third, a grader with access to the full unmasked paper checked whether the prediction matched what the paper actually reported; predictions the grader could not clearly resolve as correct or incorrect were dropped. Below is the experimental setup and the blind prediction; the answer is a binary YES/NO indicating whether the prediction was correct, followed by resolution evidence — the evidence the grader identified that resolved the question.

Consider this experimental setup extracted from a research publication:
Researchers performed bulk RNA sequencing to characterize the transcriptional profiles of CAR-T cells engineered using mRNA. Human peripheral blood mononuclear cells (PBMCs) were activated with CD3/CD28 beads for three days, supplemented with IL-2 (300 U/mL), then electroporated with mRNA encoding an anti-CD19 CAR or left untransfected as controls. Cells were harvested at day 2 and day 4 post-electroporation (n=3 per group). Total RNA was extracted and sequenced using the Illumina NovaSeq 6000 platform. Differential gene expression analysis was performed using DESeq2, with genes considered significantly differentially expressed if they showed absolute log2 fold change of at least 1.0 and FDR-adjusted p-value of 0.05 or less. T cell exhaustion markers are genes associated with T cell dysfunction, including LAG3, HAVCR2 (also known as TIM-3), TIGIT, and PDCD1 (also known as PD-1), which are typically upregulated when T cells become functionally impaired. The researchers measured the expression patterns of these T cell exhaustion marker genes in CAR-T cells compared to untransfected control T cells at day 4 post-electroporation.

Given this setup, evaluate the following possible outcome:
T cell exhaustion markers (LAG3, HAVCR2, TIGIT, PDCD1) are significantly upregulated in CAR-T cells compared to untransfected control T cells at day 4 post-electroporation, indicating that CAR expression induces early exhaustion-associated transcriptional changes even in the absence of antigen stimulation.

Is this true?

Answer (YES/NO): NO